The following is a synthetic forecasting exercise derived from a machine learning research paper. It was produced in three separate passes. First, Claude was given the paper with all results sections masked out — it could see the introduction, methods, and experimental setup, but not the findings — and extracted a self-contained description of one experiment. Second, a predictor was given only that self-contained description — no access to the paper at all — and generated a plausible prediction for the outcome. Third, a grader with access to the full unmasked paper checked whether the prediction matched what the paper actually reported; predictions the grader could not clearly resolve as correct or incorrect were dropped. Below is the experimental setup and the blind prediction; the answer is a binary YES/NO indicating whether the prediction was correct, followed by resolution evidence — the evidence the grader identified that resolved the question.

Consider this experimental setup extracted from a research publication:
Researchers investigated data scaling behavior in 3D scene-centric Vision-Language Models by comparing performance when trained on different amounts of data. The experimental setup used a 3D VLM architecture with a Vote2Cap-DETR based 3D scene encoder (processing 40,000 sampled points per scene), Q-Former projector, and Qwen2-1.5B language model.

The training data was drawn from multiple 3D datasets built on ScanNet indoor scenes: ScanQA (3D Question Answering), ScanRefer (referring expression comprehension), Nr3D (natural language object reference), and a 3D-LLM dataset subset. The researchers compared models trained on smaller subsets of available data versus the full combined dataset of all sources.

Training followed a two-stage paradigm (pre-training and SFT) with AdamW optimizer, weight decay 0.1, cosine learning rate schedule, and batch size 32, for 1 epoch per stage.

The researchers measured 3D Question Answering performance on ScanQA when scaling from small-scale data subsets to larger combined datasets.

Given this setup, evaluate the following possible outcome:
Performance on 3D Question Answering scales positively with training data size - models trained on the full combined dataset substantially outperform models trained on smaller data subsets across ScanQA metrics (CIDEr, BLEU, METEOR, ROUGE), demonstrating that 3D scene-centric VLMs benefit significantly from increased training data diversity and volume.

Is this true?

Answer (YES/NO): NO